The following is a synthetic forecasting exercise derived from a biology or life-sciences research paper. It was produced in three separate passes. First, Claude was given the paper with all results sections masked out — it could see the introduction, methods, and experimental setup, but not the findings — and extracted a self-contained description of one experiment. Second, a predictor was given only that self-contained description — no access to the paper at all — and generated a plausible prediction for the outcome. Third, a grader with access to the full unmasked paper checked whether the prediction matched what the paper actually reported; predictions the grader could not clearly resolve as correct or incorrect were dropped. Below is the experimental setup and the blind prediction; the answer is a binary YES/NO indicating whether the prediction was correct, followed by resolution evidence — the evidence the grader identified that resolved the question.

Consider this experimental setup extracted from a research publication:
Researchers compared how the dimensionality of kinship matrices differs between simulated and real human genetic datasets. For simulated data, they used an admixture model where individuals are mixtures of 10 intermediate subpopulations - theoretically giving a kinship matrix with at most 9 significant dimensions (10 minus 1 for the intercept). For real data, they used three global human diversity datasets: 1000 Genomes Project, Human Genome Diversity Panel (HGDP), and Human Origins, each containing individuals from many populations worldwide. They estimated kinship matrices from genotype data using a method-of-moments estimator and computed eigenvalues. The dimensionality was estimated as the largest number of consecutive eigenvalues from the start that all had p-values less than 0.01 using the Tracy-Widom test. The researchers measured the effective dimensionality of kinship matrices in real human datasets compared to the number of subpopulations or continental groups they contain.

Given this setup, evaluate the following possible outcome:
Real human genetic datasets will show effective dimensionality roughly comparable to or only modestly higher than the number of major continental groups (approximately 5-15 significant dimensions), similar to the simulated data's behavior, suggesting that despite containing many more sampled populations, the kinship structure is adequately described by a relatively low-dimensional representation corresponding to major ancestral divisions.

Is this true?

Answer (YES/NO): NO